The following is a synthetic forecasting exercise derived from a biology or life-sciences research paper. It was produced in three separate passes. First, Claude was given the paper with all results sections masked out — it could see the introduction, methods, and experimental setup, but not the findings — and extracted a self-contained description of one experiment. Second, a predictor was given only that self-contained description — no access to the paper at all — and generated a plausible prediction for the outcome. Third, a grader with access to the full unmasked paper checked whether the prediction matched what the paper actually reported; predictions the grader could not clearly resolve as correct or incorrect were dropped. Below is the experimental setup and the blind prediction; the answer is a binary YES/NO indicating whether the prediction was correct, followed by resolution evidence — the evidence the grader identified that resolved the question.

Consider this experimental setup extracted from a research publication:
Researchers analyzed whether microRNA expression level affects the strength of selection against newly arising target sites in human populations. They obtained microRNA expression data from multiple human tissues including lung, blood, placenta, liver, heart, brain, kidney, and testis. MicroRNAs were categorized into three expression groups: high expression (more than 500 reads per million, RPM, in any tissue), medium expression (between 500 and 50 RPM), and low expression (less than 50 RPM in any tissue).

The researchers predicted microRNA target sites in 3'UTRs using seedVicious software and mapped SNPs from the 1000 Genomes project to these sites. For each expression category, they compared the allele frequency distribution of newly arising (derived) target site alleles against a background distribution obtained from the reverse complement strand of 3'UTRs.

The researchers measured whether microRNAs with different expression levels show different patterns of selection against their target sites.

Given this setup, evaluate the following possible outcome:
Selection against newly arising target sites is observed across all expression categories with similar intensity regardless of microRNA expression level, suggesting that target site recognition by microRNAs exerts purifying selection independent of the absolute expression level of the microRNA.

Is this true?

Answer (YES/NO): NO